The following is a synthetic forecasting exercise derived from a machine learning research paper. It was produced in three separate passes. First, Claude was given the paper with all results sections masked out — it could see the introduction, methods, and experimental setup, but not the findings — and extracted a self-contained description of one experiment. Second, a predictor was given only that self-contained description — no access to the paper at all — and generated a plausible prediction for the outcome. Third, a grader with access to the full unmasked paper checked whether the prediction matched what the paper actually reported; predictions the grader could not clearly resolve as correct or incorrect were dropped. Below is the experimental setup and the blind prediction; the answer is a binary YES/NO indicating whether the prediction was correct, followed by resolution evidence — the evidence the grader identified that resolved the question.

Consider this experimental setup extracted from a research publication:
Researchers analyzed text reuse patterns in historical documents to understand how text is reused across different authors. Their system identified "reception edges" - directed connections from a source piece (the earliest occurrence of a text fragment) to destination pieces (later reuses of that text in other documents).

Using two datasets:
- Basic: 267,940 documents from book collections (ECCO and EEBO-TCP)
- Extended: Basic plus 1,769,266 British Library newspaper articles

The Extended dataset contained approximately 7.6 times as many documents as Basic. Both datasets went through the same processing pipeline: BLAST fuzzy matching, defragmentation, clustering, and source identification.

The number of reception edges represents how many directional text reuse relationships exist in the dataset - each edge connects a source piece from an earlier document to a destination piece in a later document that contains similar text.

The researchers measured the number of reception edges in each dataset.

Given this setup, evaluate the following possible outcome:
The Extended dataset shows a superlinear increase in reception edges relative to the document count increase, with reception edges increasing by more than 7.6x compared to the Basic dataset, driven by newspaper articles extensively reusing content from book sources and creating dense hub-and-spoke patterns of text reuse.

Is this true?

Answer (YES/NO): NO